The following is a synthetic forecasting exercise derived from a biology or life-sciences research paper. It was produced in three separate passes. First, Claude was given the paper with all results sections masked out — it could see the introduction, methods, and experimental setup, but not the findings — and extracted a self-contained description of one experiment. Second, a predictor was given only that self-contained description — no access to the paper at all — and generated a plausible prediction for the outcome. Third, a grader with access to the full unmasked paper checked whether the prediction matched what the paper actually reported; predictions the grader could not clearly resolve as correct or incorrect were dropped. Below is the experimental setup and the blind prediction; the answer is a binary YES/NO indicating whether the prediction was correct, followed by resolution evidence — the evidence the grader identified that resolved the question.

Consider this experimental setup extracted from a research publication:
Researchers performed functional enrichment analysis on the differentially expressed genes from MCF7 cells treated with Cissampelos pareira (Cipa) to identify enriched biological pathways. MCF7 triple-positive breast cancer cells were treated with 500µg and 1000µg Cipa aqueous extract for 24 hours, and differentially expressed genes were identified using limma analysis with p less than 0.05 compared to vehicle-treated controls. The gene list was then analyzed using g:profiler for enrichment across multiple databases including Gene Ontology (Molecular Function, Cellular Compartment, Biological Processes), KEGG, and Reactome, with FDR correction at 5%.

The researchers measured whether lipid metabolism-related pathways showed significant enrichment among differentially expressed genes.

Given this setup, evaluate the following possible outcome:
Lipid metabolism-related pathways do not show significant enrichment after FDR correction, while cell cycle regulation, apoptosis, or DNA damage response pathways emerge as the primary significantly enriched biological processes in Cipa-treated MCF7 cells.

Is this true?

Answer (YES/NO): NO